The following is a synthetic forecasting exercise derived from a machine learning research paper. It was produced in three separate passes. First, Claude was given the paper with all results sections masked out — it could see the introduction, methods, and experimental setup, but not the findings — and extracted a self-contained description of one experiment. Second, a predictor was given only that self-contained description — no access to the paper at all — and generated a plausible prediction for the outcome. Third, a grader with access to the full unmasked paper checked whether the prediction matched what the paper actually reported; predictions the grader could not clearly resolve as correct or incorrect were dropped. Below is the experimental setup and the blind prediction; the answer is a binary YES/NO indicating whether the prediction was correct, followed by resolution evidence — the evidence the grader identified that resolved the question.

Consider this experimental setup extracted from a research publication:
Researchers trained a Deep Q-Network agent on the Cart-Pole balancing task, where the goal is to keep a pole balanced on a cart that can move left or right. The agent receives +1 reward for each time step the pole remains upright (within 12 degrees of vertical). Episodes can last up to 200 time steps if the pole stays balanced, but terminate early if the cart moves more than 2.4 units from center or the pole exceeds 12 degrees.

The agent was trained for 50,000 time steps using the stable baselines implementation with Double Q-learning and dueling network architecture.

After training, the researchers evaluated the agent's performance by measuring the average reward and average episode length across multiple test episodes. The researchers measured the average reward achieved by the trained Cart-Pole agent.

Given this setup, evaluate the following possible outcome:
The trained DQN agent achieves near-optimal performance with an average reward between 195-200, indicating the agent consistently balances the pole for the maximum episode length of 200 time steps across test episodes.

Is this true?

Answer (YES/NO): NO